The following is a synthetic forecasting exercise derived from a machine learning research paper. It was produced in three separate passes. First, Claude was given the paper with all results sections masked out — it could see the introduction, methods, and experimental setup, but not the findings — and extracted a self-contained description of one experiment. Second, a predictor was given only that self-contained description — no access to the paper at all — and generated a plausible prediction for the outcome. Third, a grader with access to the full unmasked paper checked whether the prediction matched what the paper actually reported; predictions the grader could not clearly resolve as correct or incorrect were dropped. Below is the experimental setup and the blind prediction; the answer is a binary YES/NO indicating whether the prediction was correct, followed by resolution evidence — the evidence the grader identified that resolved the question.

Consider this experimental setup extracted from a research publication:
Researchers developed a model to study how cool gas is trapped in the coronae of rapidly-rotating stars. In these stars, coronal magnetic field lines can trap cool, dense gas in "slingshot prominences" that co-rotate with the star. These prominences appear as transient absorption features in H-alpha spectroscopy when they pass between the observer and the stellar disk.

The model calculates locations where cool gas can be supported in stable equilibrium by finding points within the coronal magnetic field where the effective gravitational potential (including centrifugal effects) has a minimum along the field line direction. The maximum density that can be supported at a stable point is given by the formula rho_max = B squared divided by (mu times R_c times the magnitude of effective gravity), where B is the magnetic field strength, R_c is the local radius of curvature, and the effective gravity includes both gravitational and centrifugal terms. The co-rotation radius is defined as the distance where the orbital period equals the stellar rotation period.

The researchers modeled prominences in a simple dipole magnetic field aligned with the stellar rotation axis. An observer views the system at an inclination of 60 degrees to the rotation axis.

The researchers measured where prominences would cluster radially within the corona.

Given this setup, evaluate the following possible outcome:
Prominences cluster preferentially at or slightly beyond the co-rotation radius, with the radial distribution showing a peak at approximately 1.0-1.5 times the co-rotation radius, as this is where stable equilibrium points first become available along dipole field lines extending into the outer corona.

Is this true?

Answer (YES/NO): YES